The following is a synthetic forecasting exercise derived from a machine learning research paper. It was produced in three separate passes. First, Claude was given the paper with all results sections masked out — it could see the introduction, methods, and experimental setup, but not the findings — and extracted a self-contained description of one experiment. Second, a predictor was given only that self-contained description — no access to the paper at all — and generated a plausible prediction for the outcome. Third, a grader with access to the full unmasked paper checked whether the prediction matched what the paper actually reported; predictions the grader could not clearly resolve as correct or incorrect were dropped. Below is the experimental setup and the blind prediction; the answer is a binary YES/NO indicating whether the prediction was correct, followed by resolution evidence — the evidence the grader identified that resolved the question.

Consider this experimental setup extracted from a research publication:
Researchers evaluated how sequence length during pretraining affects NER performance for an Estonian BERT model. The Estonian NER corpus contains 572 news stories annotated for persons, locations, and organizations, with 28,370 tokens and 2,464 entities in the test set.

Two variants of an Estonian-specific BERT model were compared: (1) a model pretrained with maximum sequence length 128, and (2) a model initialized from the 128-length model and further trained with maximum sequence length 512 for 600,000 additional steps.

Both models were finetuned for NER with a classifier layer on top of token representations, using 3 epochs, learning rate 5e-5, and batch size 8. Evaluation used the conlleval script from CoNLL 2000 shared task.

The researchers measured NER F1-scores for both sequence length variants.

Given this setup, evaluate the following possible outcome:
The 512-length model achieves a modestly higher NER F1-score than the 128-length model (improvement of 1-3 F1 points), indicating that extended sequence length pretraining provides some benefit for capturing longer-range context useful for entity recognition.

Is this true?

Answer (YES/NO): NO